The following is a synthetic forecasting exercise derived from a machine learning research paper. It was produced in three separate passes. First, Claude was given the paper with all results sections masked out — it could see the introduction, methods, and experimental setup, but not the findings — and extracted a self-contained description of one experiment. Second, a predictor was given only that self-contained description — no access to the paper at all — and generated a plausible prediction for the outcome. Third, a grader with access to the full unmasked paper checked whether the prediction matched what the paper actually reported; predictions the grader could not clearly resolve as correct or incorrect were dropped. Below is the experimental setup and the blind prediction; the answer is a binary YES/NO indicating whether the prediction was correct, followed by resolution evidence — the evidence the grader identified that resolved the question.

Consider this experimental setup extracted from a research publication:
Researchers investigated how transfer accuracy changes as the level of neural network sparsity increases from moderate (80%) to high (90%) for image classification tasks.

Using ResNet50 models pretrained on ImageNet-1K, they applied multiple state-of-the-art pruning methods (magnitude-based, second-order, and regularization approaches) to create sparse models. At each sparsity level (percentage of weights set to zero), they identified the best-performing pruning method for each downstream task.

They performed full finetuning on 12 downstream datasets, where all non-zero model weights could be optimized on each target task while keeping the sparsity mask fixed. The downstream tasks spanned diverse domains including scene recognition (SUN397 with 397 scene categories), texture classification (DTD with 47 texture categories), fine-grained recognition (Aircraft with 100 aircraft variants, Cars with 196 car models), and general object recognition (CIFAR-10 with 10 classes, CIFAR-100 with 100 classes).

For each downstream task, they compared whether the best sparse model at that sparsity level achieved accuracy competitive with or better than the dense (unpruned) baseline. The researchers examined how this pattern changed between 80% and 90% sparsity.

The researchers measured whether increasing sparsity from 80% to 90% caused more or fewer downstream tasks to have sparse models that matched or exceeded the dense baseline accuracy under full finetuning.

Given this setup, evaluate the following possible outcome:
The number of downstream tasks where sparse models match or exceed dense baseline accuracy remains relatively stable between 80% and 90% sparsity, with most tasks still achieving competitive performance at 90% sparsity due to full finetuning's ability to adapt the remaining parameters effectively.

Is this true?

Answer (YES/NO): NO